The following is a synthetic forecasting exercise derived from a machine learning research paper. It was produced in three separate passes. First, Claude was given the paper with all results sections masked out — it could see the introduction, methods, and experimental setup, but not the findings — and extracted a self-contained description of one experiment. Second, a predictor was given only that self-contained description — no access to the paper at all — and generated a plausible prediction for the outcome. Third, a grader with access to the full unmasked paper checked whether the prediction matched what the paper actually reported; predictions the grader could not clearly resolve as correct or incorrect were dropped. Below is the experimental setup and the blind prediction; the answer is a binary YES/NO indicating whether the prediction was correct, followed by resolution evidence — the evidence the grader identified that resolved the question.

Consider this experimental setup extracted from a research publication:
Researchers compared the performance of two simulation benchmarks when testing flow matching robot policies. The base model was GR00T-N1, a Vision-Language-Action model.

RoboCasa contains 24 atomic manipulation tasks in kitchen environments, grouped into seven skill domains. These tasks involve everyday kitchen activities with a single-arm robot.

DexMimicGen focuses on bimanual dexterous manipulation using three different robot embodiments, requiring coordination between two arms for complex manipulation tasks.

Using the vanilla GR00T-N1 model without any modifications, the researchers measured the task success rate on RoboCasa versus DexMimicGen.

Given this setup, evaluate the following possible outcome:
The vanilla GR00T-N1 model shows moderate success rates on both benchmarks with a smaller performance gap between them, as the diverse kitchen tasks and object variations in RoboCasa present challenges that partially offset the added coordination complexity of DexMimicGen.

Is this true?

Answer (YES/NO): NO